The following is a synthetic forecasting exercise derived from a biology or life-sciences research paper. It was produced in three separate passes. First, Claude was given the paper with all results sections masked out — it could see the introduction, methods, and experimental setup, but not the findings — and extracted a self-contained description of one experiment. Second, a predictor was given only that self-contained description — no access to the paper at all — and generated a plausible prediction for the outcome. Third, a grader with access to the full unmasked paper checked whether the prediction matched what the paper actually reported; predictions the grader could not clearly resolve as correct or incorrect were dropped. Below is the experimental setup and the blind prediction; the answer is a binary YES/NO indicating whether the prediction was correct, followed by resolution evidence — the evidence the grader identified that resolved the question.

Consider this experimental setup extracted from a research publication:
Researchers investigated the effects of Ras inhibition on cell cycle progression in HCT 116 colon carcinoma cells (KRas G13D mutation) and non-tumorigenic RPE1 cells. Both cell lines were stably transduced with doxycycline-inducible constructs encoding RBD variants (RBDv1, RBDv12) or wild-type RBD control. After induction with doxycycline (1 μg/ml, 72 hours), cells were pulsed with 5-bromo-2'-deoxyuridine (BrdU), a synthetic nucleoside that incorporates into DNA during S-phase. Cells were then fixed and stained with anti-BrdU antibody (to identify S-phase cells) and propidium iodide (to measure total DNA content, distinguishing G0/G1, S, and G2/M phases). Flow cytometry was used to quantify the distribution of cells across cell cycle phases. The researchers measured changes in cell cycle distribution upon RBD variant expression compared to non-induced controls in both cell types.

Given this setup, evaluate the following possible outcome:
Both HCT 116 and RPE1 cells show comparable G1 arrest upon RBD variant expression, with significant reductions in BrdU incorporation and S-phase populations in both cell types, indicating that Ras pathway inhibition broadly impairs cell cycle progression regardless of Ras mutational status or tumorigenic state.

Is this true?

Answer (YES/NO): NO